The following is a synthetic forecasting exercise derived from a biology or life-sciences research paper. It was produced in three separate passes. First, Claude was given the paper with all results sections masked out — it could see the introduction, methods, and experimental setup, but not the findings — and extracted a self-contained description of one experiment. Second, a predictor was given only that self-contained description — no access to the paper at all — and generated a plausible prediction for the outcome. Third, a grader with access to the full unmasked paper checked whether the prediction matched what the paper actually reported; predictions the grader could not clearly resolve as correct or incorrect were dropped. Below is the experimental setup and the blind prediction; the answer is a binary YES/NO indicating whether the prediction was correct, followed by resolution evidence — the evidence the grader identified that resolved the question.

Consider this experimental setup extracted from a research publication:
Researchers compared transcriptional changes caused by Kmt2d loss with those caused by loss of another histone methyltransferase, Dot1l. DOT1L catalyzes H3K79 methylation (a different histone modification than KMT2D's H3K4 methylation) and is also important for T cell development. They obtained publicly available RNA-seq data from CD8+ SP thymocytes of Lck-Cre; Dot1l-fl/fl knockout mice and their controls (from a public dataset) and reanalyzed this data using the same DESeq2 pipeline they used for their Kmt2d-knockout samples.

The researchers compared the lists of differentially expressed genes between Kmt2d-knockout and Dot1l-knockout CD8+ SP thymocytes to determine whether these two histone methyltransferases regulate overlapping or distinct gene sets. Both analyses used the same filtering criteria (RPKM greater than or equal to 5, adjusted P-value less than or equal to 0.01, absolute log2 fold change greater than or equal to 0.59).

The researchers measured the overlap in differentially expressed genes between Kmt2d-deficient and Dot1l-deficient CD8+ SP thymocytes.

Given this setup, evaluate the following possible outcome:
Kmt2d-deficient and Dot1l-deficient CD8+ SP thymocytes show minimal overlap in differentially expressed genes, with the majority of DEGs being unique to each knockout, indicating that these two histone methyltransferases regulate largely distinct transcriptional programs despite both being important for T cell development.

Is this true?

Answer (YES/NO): YES